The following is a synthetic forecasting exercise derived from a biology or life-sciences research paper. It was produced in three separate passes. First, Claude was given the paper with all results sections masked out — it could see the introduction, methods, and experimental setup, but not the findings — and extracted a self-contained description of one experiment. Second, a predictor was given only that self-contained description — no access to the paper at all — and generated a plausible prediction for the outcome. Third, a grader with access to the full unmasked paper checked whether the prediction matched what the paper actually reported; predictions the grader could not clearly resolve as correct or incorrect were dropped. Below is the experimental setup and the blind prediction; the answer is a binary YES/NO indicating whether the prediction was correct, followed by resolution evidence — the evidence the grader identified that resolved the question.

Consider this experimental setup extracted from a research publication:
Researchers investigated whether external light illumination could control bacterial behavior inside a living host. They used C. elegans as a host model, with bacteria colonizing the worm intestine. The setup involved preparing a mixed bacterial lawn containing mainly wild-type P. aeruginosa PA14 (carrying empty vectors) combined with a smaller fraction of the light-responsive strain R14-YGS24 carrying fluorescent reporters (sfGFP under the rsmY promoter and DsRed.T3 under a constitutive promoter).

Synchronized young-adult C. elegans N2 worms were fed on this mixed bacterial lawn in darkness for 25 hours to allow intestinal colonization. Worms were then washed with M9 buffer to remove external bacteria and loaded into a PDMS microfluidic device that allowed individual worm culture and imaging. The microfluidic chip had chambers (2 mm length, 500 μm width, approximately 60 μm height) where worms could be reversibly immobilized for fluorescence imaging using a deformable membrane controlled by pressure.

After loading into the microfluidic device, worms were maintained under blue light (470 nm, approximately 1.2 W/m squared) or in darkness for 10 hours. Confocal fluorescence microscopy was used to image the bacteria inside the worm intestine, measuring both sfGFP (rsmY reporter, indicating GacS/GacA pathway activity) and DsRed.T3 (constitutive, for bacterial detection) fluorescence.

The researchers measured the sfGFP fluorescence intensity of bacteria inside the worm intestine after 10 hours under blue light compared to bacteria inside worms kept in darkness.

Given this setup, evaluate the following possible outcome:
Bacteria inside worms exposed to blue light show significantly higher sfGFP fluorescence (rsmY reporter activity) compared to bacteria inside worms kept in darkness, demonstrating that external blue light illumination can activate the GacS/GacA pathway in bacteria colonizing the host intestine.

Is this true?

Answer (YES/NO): YES